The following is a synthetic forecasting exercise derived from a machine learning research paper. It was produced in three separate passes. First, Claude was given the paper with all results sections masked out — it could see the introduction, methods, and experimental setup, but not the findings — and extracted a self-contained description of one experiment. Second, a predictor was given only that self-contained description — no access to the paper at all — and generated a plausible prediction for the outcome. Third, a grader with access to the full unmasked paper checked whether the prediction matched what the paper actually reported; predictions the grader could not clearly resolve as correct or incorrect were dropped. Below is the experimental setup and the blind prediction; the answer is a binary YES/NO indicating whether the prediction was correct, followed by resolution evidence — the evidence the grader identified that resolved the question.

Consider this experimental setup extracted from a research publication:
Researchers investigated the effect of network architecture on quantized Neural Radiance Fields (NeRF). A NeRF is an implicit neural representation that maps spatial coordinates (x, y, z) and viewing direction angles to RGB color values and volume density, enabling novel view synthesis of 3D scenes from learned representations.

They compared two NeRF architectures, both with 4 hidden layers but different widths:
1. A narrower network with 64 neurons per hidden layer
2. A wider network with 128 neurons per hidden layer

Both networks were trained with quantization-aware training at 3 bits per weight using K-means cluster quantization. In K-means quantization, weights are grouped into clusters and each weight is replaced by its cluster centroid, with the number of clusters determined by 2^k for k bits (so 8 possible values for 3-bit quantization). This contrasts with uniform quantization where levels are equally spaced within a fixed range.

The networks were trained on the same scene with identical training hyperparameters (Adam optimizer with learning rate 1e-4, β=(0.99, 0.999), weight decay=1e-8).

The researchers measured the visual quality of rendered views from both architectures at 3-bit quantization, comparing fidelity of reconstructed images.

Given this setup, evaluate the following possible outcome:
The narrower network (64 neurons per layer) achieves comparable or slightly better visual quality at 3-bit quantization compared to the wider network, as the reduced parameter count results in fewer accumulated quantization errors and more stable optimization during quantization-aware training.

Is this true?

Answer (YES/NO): NO